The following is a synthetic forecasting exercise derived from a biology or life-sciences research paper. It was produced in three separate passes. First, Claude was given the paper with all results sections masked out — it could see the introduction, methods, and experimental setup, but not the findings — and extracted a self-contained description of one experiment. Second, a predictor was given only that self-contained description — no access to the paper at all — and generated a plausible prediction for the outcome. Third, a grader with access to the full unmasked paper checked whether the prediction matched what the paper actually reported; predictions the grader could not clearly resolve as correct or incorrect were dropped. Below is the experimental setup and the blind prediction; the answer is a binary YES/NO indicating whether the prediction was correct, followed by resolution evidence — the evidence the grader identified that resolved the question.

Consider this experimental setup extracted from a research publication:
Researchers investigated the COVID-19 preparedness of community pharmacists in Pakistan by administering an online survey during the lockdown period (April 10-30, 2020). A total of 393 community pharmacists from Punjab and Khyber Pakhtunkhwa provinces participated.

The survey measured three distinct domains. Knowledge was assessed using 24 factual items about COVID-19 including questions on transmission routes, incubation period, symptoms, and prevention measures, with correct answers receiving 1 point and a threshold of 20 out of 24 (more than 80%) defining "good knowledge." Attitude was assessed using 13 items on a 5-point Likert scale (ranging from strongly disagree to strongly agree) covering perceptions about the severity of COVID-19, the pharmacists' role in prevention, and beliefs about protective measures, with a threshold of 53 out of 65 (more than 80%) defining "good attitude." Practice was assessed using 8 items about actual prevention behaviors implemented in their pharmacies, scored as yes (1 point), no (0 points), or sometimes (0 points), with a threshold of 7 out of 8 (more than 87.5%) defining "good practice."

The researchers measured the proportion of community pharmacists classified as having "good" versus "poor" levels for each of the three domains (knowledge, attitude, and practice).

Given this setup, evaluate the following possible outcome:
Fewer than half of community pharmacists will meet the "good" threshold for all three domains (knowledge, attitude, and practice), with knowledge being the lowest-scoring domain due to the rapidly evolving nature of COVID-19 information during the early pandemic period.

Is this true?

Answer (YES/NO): NO